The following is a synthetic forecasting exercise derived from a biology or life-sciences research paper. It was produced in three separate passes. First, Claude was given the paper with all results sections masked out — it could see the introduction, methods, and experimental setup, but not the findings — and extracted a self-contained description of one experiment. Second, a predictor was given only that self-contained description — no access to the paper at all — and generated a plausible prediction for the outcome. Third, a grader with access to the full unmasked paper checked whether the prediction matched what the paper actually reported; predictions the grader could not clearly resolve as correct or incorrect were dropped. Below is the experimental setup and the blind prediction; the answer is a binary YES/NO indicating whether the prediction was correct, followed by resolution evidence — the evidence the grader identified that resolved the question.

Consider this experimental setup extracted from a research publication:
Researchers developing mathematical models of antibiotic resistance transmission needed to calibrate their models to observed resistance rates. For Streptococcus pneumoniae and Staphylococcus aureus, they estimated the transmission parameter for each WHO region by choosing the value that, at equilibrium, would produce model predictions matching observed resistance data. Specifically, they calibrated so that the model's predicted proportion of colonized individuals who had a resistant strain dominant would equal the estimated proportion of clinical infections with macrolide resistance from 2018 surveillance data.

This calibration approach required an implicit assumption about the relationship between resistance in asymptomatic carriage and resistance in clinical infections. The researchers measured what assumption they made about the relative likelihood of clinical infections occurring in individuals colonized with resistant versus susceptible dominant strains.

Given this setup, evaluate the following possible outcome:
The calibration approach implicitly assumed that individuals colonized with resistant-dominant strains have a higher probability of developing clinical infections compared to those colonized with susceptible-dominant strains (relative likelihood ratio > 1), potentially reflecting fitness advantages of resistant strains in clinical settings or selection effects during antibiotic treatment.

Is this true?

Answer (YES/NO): NO